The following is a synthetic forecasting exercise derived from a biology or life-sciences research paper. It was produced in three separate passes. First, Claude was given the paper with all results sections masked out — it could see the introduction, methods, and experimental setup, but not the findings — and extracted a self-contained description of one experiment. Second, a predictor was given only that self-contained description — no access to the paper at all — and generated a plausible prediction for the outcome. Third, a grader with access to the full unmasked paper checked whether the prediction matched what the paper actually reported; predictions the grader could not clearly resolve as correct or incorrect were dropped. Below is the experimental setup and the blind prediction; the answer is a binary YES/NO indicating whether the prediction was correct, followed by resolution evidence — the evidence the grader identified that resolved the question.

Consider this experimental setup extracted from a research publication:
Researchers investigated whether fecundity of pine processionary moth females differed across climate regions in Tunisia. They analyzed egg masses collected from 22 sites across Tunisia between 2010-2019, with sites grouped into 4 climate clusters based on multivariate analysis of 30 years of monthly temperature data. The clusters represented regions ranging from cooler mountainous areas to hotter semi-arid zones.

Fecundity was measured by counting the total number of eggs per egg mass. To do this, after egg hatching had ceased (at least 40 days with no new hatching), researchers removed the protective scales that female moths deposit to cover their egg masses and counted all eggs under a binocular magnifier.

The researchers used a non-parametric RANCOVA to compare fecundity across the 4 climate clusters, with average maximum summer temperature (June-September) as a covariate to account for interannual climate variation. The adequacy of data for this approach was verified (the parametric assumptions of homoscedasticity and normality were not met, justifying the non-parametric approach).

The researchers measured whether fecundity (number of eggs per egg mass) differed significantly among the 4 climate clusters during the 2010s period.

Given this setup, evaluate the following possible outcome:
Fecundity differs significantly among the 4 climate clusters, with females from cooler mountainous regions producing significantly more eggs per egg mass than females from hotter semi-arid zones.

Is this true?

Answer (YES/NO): NO